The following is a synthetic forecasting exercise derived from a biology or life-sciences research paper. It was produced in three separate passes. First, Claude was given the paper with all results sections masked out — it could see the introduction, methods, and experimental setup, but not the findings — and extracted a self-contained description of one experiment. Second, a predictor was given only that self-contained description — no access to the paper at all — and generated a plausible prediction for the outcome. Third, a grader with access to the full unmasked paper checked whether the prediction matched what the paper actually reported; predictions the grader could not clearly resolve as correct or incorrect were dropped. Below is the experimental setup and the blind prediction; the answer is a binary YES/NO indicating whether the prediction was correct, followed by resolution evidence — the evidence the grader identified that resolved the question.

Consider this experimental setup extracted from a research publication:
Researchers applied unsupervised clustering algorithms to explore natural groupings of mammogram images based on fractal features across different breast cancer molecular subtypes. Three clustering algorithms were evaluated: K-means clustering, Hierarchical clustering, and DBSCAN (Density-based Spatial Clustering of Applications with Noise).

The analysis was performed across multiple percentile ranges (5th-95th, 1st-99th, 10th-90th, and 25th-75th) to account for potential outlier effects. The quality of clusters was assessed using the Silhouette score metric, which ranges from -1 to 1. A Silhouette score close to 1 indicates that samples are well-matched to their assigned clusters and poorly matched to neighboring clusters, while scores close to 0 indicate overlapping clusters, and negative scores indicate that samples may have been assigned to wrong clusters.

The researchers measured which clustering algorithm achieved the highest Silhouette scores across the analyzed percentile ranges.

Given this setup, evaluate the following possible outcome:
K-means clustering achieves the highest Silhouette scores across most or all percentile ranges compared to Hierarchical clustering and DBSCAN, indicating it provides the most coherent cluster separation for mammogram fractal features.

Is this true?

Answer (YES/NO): YES